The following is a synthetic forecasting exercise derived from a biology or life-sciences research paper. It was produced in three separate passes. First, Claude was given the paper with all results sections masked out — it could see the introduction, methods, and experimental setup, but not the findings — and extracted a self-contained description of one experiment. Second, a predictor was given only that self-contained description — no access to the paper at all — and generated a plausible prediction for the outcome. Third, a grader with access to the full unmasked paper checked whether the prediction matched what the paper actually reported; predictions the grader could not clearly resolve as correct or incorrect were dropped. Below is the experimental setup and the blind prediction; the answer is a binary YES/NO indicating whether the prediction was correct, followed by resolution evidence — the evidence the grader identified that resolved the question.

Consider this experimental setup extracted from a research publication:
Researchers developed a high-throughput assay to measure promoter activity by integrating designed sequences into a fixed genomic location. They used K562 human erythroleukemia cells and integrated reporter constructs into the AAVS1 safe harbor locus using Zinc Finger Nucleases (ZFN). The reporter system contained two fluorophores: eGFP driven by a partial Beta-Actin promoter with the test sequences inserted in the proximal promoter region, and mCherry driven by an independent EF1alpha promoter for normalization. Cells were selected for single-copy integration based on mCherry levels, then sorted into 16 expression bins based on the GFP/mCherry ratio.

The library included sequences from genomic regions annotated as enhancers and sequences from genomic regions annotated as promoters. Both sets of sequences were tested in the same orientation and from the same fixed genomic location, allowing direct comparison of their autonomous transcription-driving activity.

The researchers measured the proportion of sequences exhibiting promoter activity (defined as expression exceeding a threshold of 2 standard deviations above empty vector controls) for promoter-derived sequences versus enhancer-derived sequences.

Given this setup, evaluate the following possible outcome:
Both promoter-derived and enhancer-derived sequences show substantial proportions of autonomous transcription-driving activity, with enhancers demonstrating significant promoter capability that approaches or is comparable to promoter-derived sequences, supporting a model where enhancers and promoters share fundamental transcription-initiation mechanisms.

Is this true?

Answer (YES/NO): NO